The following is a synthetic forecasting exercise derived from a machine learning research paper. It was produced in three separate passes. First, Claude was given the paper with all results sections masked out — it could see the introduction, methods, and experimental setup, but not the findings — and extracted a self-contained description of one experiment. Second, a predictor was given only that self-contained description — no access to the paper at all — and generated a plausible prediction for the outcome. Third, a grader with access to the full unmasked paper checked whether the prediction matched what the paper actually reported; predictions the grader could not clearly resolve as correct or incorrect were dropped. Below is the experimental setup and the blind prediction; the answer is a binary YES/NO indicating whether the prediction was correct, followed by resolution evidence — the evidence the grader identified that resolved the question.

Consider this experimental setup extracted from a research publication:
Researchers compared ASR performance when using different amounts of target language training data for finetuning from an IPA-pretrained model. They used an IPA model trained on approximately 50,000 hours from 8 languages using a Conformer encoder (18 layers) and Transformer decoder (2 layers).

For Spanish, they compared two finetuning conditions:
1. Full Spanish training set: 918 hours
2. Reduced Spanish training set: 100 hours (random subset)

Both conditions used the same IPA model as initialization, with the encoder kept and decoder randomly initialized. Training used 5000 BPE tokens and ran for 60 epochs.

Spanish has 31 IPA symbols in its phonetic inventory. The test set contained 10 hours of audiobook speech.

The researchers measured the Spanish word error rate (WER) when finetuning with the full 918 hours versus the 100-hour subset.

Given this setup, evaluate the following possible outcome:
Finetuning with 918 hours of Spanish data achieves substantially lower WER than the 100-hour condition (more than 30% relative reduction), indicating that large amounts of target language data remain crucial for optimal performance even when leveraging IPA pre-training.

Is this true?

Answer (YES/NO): YES